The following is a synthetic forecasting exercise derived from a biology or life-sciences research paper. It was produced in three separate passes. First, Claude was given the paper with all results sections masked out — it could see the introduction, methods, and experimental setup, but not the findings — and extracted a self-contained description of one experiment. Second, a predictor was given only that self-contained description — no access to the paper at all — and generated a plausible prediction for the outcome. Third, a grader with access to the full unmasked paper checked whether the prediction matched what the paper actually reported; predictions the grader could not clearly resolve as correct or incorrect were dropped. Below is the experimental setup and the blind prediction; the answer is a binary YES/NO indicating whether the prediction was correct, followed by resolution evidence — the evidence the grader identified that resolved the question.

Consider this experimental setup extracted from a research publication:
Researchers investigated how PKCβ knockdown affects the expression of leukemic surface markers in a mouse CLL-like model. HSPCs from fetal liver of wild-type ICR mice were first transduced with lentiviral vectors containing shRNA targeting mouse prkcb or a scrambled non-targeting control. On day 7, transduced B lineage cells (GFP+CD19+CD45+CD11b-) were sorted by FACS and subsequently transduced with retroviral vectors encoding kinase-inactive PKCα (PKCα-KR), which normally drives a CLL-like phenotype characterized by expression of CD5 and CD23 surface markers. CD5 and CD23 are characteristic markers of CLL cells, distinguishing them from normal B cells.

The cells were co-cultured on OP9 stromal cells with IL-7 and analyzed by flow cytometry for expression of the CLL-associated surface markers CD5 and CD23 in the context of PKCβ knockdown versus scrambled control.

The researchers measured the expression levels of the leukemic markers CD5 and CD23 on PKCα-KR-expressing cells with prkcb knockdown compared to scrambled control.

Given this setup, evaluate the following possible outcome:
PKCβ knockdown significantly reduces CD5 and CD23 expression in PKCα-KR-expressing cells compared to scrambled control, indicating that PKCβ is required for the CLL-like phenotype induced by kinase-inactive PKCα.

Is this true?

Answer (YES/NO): YES